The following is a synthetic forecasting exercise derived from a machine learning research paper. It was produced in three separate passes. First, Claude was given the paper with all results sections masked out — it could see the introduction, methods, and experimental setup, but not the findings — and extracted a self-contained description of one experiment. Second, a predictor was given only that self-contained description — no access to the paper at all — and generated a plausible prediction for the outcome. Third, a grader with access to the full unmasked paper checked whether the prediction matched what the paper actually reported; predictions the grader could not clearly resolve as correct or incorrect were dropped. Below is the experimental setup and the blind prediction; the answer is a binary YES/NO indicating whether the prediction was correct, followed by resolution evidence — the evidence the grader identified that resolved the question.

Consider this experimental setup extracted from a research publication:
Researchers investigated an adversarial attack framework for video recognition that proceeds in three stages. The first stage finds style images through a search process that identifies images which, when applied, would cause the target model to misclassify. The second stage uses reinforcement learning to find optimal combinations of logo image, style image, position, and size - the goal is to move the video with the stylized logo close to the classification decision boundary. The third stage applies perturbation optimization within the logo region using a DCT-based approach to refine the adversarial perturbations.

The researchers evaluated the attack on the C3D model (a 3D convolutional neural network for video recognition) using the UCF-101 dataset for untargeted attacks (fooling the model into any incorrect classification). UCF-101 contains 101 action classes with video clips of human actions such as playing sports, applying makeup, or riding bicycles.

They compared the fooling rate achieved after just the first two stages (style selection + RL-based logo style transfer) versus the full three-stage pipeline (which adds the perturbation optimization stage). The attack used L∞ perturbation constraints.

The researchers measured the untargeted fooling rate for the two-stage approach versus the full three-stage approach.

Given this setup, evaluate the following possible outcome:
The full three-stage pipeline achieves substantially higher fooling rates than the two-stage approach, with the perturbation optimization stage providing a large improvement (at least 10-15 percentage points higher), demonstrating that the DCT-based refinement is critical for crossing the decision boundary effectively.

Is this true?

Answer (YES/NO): YES